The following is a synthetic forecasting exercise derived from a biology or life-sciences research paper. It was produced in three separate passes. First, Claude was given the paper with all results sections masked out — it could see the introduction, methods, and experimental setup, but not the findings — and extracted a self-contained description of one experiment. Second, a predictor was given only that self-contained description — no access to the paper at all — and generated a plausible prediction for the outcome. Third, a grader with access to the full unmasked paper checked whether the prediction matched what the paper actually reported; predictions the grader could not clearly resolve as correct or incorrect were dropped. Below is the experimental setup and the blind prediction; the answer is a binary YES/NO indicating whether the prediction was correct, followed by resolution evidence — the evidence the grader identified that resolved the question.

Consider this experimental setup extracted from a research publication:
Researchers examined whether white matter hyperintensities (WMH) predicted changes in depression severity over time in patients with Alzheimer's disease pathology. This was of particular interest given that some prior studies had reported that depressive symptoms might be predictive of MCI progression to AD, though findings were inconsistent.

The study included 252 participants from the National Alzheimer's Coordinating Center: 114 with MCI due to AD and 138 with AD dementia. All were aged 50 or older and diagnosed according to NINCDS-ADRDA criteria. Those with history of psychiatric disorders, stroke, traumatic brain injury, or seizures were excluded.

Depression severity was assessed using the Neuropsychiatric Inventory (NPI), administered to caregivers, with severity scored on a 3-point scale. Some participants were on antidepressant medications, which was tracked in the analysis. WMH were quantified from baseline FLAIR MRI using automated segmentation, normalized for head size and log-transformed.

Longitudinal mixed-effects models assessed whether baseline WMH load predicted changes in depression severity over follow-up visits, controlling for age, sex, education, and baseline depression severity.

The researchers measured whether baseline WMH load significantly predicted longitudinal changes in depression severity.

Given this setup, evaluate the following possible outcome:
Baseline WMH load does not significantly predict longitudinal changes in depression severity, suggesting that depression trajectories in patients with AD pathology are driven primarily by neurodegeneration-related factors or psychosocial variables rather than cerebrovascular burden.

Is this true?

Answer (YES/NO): YES